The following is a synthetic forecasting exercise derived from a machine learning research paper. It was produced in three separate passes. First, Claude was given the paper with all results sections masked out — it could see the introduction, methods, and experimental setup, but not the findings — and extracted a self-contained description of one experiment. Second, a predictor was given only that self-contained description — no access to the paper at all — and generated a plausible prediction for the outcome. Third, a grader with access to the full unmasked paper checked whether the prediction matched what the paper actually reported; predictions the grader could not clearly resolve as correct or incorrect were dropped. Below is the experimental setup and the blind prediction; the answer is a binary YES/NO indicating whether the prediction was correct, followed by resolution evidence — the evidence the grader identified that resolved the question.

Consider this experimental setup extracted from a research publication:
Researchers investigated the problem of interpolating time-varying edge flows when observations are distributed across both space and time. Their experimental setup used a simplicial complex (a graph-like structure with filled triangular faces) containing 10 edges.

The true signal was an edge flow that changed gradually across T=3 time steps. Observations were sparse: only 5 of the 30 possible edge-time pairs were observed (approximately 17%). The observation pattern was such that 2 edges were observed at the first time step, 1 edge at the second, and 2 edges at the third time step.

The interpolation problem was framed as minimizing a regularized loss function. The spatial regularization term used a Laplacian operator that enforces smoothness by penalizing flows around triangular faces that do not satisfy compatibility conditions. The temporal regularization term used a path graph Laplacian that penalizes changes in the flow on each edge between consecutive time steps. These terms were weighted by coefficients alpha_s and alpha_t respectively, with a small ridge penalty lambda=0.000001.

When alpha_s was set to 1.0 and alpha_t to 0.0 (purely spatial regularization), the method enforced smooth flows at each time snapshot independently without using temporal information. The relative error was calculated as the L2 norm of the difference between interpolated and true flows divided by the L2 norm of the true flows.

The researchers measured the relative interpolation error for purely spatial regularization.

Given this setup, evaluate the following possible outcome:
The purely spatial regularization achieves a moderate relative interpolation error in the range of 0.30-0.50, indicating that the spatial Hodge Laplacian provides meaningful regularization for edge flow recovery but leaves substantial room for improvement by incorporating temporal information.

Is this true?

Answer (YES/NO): NO